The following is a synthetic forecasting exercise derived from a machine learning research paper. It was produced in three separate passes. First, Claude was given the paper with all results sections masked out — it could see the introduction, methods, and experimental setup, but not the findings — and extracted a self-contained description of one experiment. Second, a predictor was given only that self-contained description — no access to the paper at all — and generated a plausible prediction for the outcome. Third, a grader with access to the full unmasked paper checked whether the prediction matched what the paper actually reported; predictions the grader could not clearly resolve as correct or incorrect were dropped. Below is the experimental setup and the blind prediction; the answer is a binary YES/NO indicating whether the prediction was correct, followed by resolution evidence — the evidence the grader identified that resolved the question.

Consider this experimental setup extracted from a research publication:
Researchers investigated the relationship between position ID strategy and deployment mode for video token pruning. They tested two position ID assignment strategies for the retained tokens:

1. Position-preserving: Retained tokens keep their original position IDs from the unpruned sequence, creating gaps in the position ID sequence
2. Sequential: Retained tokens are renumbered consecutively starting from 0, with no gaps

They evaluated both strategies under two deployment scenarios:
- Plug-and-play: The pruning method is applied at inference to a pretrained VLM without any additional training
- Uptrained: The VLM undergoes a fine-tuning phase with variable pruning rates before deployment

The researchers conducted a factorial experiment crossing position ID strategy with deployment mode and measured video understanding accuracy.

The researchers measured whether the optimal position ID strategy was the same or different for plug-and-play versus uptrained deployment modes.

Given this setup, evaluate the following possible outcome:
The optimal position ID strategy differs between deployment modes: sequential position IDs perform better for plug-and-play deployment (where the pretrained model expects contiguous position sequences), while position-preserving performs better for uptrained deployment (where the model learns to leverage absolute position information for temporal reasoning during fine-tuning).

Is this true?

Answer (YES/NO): YES